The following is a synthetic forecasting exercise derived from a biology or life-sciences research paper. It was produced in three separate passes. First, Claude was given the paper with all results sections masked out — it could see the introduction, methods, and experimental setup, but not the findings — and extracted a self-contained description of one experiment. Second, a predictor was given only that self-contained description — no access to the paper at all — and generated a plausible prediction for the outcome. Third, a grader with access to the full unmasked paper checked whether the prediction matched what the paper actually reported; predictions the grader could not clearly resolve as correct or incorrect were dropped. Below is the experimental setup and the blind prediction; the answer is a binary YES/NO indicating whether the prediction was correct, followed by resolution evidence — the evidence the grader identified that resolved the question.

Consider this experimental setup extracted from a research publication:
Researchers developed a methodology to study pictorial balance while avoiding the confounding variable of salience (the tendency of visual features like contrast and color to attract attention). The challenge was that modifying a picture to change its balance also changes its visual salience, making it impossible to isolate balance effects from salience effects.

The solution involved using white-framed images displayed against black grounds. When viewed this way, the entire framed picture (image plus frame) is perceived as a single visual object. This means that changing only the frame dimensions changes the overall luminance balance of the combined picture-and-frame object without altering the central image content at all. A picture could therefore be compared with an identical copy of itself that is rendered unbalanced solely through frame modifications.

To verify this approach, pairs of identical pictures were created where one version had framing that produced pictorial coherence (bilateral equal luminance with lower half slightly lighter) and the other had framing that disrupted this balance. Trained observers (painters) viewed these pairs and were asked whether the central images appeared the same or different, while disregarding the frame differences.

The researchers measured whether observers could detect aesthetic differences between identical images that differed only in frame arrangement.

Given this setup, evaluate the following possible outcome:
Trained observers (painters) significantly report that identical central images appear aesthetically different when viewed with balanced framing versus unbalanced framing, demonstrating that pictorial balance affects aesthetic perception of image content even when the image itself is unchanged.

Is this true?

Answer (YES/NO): NO